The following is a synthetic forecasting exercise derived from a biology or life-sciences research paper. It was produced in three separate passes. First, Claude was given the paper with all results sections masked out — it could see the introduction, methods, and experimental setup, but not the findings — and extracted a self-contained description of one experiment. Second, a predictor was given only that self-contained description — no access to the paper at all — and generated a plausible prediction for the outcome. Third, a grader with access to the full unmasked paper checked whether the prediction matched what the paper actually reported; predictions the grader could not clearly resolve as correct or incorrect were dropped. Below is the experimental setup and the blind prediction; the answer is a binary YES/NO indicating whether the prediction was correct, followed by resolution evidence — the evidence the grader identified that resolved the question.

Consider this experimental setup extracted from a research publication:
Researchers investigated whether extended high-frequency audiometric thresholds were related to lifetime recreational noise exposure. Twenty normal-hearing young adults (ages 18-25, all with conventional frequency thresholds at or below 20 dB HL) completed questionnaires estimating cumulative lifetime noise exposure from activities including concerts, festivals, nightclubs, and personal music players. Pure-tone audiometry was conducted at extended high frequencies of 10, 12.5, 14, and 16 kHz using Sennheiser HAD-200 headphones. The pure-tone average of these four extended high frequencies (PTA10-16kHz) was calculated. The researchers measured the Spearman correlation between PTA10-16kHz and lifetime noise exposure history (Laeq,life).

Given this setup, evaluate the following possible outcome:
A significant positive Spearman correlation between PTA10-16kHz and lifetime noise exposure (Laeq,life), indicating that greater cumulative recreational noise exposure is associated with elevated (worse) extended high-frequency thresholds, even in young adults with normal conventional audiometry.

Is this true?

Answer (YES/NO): NO